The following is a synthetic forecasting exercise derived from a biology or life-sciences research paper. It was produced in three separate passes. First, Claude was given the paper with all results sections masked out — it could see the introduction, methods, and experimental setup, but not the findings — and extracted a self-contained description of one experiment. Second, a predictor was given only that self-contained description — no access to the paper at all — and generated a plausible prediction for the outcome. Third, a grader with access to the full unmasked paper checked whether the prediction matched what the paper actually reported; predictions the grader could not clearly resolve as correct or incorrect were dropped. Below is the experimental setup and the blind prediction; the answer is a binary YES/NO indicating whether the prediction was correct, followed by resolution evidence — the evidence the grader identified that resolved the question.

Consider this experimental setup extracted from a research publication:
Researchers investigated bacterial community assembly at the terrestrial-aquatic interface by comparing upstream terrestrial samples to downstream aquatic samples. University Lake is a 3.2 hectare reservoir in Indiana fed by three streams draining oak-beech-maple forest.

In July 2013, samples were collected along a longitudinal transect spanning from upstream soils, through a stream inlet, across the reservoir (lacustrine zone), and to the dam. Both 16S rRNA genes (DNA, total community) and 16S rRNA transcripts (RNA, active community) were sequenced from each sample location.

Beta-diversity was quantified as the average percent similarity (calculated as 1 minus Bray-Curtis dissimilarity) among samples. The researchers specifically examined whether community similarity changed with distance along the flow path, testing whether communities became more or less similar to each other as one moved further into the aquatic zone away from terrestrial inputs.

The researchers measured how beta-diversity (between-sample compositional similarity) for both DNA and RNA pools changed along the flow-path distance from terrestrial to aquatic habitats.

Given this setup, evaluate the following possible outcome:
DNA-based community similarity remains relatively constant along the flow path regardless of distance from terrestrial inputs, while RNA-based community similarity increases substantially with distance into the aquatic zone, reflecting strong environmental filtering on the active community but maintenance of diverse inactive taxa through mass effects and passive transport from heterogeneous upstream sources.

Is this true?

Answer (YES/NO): NO